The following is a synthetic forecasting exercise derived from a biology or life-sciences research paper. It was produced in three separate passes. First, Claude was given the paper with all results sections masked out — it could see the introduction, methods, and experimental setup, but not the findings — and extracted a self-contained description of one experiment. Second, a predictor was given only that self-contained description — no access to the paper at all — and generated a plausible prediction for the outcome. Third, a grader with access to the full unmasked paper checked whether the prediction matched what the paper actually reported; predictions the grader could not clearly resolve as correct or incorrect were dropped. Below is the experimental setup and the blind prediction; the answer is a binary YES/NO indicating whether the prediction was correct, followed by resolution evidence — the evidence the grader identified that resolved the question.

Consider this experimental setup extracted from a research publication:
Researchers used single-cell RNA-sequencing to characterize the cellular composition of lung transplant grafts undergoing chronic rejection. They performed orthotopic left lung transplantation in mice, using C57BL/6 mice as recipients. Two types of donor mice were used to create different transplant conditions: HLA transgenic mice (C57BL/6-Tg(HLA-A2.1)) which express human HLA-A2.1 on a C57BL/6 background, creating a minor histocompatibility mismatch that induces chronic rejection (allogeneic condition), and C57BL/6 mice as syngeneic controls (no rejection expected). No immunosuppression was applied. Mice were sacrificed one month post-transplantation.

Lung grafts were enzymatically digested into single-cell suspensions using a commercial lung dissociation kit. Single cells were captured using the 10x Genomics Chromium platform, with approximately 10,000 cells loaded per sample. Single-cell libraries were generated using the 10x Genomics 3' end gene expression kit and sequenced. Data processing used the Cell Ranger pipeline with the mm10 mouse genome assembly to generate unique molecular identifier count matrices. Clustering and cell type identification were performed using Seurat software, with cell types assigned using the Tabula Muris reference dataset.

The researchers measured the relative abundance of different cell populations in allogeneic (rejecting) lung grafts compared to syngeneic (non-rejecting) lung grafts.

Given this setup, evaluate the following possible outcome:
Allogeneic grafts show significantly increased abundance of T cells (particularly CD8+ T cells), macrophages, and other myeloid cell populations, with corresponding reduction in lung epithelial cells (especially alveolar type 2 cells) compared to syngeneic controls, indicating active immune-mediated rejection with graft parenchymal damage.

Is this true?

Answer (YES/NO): NO